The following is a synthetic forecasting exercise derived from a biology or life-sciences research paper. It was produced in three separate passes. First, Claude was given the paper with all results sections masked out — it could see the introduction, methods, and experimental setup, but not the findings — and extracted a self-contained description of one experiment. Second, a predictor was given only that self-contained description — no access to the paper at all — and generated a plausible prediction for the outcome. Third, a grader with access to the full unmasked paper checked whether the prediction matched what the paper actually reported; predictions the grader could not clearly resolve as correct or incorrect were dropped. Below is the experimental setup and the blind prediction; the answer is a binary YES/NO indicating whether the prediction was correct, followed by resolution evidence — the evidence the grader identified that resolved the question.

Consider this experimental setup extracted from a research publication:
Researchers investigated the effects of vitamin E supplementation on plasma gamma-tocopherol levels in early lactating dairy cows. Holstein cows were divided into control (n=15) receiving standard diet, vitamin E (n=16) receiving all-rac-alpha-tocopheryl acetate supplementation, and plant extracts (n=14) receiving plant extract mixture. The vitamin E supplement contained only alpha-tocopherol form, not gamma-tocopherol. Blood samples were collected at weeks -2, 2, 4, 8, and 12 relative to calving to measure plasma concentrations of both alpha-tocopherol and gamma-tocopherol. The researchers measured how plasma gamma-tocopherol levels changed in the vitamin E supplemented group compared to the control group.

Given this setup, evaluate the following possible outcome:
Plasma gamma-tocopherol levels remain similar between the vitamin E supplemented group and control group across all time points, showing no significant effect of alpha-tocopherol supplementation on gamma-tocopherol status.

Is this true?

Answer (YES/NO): NO